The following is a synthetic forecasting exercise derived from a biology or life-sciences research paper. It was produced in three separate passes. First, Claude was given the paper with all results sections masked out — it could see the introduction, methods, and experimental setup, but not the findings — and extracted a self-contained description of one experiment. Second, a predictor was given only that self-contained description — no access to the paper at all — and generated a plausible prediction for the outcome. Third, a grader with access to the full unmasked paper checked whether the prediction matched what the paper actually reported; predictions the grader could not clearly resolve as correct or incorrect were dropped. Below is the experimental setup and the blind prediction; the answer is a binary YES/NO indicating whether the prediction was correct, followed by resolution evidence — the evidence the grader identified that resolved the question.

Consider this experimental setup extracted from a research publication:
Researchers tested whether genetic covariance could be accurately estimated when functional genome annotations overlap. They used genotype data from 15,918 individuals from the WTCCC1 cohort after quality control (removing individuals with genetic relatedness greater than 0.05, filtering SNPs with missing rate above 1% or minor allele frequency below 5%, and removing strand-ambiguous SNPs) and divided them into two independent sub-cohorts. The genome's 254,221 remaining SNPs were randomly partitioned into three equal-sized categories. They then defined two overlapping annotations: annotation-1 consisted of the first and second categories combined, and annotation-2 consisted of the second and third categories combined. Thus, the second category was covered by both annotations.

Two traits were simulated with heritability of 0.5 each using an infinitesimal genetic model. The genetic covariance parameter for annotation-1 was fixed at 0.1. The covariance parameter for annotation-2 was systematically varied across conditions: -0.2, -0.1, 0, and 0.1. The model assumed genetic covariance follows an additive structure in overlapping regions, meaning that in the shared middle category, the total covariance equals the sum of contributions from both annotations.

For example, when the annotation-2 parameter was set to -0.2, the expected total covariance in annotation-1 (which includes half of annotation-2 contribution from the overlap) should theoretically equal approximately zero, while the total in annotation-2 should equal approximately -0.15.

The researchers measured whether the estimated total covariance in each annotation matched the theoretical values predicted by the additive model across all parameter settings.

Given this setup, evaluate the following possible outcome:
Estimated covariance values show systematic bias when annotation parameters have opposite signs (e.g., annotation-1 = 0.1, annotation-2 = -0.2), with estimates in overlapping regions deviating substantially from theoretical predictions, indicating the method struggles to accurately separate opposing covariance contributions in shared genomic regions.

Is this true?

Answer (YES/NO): NO